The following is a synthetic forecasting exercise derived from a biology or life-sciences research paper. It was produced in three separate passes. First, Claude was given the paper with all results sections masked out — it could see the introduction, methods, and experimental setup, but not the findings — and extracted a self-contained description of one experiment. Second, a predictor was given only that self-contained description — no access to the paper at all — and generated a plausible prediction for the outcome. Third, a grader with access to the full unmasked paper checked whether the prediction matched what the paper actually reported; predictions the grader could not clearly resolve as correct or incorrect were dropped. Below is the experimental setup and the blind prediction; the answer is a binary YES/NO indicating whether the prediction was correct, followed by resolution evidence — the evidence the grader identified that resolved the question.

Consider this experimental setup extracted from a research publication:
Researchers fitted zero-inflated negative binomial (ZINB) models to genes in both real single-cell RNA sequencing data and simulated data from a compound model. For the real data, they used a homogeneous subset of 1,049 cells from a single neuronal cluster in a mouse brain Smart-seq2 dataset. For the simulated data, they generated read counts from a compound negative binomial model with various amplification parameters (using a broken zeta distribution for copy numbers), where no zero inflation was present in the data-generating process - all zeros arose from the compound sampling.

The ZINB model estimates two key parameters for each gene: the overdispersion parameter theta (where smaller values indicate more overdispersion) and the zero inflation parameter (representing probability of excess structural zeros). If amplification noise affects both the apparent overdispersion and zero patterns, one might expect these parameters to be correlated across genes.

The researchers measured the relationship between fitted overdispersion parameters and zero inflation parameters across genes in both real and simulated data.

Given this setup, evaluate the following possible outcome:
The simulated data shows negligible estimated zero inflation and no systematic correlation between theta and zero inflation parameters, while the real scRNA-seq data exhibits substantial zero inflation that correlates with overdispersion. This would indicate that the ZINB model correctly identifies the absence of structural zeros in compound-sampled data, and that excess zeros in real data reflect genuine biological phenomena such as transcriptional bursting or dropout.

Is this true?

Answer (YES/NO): NO